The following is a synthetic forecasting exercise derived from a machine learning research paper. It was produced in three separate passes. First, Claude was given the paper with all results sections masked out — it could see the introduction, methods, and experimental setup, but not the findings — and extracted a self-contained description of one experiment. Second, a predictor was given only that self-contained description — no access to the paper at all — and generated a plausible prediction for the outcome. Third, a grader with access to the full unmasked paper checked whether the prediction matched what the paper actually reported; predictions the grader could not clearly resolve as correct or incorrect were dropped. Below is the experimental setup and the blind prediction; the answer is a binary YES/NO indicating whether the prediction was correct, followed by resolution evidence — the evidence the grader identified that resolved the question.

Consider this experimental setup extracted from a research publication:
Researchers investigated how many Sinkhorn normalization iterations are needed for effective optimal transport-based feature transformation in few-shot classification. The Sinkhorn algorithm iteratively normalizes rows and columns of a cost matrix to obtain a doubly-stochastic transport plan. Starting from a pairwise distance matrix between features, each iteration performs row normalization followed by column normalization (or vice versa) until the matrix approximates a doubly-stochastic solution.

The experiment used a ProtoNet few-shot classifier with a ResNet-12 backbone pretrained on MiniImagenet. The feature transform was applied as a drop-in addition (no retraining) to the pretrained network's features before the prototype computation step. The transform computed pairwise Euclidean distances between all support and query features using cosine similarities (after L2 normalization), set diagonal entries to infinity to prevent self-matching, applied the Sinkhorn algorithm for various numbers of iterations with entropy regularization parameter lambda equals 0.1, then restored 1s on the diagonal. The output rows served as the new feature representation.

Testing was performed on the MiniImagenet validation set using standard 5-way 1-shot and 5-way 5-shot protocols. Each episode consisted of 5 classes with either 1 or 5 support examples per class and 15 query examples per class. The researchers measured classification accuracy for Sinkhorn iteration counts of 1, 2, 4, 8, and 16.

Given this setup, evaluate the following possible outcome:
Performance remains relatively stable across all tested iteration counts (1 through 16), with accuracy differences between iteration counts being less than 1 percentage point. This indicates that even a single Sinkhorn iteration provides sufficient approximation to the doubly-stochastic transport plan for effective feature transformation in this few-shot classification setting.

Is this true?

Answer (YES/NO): NO